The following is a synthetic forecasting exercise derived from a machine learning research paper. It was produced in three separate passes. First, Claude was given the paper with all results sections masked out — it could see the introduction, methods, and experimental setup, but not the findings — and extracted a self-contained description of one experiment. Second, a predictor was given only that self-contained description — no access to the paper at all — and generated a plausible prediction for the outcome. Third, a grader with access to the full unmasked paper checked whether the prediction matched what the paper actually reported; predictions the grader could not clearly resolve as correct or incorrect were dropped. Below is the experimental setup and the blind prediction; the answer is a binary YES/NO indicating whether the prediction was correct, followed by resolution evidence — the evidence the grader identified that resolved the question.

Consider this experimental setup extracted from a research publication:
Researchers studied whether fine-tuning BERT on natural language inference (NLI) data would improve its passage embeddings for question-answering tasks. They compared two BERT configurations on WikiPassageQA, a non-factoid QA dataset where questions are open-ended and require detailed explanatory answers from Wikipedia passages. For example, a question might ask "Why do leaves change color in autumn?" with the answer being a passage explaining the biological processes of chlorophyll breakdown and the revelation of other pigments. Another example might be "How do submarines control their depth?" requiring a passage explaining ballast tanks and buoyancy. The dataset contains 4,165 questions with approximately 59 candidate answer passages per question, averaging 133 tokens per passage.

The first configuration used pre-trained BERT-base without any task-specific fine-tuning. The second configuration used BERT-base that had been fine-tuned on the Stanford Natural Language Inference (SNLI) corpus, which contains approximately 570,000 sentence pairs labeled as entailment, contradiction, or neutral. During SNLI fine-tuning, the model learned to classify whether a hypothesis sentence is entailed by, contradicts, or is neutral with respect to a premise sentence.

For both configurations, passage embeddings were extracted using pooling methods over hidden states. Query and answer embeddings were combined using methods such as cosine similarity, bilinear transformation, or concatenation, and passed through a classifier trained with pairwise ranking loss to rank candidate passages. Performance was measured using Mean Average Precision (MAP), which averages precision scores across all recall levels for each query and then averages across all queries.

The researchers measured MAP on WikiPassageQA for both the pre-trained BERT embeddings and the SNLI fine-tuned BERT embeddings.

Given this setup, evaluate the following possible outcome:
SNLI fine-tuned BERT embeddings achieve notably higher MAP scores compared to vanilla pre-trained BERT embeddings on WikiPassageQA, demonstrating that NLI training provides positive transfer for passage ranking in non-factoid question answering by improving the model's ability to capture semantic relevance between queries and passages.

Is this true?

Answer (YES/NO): NO